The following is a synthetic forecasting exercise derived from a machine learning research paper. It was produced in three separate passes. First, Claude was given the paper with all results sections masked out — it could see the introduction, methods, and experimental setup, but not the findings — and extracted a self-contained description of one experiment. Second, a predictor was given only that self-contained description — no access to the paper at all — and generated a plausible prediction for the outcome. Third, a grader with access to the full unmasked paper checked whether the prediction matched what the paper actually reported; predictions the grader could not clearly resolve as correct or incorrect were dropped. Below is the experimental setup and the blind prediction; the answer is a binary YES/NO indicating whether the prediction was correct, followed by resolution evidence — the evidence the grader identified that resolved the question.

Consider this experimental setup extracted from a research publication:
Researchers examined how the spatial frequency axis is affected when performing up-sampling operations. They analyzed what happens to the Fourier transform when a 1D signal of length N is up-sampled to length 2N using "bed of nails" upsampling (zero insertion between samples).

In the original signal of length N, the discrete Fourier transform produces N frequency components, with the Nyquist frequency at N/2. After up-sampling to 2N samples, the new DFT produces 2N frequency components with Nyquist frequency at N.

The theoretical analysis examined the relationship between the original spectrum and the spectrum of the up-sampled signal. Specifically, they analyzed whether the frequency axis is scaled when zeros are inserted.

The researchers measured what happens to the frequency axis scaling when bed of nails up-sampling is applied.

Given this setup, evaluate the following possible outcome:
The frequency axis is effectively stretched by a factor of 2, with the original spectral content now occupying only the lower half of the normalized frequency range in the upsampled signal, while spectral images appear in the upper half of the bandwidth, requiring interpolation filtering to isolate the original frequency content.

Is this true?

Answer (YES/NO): NO